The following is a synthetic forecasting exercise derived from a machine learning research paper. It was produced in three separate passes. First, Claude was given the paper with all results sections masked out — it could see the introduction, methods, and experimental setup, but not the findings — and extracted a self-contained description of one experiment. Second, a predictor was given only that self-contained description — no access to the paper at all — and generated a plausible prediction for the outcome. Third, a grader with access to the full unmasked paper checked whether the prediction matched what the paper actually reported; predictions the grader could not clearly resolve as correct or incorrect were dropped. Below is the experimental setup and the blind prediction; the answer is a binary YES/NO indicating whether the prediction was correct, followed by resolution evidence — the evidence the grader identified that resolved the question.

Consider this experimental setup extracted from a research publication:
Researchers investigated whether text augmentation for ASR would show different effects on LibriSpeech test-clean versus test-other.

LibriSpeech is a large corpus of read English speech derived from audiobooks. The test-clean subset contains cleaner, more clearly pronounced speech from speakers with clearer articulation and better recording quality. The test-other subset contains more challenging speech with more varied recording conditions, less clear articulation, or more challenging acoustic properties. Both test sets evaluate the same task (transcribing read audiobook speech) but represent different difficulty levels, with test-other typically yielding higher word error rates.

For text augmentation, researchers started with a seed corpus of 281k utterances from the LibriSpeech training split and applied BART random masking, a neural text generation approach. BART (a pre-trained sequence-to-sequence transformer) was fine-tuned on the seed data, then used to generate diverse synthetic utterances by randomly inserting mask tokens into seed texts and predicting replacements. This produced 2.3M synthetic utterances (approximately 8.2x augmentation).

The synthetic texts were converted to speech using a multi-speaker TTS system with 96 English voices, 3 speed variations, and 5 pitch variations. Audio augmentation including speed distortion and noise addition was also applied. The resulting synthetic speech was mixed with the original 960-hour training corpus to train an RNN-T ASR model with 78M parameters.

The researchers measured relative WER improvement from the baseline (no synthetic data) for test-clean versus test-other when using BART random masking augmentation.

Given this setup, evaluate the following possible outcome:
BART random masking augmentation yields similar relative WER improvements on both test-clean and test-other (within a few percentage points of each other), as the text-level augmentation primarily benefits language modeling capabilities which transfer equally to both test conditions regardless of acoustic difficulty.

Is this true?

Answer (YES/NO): YES